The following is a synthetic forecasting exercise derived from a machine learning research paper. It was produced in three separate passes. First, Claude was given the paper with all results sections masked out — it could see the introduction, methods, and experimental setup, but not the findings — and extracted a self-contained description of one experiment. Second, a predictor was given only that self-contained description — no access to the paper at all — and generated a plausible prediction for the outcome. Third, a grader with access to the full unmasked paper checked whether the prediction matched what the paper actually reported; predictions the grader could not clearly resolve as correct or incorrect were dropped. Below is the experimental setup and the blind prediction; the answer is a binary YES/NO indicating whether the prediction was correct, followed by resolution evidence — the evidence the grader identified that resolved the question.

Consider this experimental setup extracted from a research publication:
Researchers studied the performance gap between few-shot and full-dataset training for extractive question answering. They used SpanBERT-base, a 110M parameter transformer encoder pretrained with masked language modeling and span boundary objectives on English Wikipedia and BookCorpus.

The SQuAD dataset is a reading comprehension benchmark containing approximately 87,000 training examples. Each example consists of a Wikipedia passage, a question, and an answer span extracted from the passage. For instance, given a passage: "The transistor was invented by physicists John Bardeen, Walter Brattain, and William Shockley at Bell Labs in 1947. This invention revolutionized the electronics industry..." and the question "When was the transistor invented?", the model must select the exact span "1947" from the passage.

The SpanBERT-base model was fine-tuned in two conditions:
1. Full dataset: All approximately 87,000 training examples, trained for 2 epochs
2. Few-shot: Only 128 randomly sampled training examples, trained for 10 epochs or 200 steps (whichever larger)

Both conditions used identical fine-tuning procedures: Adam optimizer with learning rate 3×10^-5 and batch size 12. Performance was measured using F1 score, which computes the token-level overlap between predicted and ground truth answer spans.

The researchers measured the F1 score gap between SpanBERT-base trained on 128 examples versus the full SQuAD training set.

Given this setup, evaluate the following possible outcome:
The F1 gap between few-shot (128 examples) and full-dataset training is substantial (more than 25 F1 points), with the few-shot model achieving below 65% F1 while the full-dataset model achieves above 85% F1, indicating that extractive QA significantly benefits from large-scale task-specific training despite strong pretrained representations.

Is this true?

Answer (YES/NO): YES